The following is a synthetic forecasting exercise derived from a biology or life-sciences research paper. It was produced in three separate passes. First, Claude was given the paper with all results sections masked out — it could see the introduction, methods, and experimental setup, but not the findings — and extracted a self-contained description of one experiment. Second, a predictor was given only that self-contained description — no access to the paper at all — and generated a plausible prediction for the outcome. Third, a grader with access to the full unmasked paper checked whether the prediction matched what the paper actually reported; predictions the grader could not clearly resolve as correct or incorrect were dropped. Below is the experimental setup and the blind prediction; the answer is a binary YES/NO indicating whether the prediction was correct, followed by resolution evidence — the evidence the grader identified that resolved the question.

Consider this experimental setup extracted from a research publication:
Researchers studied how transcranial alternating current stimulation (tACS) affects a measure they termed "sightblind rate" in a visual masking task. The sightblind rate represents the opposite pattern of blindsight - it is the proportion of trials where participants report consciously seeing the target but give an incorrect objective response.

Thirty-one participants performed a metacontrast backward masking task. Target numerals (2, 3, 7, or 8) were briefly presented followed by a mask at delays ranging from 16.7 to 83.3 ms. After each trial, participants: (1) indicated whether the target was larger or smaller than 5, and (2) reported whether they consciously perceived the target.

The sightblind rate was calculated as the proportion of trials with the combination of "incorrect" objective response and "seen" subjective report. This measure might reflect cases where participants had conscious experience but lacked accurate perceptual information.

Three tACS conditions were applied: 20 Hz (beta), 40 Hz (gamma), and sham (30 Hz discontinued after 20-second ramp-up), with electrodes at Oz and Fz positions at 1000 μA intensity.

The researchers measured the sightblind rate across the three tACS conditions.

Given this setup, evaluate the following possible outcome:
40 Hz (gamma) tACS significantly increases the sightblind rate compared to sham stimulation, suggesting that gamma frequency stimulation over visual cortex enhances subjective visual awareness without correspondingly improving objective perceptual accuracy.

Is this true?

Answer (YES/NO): NO